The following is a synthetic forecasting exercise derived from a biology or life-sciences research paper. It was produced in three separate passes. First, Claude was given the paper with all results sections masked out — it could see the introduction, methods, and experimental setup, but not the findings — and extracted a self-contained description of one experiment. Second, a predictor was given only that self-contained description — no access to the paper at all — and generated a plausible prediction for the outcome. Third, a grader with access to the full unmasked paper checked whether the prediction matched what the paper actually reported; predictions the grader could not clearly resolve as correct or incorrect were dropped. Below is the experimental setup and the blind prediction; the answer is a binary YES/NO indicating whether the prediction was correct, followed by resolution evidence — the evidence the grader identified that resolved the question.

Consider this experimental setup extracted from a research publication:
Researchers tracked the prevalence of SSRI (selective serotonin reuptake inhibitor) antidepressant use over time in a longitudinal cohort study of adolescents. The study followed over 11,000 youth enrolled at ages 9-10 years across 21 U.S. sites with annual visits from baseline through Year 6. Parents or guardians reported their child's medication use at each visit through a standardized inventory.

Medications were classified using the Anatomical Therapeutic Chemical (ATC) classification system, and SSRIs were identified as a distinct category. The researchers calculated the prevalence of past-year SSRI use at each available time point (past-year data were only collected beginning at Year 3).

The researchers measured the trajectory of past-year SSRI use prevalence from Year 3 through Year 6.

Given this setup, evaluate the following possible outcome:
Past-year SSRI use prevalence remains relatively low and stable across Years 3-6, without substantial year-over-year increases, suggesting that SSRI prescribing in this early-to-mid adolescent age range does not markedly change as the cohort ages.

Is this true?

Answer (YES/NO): NO